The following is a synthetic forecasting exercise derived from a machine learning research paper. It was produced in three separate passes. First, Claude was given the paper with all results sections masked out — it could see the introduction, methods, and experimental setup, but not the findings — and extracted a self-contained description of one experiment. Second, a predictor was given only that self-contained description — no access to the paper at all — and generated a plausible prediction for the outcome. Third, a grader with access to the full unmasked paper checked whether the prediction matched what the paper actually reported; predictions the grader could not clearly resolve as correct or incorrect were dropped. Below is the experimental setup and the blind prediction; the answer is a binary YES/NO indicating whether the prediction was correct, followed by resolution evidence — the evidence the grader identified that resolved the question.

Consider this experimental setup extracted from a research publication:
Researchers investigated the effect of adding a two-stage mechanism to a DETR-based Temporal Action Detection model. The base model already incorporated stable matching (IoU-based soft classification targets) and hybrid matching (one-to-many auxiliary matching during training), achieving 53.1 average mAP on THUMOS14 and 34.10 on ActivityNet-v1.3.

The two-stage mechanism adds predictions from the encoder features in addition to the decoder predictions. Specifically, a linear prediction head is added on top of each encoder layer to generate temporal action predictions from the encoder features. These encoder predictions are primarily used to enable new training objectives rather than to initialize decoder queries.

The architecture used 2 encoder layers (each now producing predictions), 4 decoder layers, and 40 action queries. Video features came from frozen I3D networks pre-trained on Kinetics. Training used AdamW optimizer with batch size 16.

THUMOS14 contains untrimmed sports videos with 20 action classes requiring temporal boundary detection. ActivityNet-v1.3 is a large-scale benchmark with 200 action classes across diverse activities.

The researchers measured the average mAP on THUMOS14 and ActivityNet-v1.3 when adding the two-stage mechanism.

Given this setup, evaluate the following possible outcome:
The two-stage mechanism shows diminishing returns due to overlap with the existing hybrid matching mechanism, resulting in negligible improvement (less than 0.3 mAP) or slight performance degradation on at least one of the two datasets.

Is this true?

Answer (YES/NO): YES